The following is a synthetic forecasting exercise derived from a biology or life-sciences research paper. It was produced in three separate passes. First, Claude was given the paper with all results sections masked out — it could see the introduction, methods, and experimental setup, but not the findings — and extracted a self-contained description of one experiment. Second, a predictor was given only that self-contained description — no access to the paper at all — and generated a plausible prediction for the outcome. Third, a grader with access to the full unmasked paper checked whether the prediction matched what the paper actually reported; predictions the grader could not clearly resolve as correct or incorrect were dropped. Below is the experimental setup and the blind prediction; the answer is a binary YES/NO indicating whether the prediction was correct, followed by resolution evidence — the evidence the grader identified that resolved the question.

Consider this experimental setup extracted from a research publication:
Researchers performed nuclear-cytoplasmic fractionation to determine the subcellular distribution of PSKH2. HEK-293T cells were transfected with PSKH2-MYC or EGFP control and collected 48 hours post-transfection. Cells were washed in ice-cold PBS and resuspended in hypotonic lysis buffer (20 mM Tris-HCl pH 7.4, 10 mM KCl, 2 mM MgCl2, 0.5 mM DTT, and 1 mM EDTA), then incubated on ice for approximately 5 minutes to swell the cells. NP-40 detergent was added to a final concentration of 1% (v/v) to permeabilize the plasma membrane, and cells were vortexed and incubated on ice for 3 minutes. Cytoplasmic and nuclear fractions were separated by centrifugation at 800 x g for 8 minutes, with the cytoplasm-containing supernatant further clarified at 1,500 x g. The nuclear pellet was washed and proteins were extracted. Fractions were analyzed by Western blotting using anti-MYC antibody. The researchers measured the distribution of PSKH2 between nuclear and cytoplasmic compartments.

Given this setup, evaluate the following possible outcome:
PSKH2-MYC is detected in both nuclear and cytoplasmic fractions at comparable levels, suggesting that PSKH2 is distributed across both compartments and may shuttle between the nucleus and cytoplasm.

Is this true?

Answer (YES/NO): NO